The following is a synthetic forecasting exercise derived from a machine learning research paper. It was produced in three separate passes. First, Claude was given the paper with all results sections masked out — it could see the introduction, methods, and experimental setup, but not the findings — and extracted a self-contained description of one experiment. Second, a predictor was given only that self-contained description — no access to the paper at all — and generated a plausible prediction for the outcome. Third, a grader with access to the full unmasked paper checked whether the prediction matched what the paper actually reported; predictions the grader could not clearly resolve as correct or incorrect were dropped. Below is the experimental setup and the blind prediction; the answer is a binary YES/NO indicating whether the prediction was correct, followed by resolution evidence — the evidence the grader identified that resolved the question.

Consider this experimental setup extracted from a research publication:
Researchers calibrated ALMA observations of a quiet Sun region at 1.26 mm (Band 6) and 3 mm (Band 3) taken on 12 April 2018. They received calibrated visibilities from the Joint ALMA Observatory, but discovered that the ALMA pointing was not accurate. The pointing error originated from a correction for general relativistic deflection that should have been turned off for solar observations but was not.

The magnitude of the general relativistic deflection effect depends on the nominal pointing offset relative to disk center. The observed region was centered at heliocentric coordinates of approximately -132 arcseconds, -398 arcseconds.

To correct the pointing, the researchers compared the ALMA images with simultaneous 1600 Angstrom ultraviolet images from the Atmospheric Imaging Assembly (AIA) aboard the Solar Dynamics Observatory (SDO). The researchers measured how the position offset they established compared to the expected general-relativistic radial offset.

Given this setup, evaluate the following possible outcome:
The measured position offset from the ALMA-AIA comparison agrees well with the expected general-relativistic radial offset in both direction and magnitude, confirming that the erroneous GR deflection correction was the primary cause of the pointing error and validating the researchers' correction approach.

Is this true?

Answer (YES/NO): YES